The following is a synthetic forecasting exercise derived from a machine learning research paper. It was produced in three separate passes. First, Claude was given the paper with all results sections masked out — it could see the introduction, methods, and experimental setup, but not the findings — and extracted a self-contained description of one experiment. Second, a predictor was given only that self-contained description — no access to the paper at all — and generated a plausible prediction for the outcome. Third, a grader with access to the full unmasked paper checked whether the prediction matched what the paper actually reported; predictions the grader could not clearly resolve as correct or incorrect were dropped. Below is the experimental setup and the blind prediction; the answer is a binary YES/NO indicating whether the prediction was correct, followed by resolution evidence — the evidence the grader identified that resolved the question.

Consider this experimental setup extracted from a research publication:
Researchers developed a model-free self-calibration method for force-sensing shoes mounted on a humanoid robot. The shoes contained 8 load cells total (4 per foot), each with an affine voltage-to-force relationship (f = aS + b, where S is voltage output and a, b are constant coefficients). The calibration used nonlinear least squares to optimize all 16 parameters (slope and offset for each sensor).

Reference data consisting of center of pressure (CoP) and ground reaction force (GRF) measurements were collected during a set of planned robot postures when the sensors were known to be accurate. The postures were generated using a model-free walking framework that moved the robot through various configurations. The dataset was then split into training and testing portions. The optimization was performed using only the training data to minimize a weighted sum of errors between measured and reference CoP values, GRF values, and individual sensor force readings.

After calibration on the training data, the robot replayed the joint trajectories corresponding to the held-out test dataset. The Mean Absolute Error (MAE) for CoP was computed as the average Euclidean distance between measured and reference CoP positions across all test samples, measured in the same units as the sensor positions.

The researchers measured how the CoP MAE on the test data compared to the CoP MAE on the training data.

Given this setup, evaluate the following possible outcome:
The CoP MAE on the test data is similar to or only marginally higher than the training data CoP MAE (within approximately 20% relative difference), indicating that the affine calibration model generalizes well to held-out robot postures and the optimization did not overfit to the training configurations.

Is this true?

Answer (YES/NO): YES